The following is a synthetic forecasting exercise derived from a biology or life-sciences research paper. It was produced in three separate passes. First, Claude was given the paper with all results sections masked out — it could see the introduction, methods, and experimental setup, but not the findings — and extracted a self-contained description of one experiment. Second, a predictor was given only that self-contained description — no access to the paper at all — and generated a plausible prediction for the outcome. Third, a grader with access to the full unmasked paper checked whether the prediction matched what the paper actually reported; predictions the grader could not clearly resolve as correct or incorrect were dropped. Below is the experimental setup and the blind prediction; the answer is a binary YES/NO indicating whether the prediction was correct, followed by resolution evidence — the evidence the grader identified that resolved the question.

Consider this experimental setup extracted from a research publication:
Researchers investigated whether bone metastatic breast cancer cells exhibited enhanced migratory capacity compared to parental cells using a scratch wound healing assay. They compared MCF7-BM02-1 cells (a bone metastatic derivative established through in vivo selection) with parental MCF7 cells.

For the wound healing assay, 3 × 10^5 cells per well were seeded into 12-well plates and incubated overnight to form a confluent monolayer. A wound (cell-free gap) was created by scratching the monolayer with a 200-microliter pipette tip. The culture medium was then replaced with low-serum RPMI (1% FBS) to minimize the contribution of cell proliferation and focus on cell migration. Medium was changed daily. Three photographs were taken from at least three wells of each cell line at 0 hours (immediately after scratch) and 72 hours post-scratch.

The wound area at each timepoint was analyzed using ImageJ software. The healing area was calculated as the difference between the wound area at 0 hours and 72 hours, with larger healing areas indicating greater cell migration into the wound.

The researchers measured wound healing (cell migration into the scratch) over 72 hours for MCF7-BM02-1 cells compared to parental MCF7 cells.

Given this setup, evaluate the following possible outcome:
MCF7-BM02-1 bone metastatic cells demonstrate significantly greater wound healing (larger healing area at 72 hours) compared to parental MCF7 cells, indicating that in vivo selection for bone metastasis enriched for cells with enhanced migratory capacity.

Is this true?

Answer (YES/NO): YES